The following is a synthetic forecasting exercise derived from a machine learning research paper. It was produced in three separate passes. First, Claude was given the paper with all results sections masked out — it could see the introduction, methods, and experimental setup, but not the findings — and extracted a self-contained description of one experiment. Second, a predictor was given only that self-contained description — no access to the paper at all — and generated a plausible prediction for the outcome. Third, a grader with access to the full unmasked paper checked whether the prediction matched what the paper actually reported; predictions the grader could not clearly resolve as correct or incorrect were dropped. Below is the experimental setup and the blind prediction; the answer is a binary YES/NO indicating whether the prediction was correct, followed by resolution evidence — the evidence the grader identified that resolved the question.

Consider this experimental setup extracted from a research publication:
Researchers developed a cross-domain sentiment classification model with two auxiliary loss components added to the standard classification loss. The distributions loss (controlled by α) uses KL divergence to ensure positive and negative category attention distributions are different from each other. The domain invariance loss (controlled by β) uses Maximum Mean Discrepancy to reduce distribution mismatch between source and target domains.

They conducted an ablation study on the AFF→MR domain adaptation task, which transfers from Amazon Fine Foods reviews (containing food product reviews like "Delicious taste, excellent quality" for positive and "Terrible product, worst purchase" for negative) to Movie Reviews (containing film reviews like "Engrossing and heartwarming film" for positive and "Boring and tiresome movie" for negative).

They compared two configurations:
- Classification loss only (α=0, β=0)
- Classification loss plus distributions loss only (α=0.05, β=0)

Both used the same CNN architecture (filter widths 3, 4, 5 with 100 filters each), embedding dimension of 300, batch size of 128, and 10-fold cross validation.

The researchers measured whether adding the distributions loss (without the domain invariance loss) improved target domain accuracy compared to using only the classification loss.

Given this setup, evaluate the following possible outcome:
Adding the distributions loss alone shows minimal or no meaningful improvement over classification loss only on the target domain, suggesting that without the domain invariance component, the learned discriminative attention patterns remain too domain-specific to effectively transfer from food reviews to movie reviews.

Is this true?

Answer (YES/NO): YES